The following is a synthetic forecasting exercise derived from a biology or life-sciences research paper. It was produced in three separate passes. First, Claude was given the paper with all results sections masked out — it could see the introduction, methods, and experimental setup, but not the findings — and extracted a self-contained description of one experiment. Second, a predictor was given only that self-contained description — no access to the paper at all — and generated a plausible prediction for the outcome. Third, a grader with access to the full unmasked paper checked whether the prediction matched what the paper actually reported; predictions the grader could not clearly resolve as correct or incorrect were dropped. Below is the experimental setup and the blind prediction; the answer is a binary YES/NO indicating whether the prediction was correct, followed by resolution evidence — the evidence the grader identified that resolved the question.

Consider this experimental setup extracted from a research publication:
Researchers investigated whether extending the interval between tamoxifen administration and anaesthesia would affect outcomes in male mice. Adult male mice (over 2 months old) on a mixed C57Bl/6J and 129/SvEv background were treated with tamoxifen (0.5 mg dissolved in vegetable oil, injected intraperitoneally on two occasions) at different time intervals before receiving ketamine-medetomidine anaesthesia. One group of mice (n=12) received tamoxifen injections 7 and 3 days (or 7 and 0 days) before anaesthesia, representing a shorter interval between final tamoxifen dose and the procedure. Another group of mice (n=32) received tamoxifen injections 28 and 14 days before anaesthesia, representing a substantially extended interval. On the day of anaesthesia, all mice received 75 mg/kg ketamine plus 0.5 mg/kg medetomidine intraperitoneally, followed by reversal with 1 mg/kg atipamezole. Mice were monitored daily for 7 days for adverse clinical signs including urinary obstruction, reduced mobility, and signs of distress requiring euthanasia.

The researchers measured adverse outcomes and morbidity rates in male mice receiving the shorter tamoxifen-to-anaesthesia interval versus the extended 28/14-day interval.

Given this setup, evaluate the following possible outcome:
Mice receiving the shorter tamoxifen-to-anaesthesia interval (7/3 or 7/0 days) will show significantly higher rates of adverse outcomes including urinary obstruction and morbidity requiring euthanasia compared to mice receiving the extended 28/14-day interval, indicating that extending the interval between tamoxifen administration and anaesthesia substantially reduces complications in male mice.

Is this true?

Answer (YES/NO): YES